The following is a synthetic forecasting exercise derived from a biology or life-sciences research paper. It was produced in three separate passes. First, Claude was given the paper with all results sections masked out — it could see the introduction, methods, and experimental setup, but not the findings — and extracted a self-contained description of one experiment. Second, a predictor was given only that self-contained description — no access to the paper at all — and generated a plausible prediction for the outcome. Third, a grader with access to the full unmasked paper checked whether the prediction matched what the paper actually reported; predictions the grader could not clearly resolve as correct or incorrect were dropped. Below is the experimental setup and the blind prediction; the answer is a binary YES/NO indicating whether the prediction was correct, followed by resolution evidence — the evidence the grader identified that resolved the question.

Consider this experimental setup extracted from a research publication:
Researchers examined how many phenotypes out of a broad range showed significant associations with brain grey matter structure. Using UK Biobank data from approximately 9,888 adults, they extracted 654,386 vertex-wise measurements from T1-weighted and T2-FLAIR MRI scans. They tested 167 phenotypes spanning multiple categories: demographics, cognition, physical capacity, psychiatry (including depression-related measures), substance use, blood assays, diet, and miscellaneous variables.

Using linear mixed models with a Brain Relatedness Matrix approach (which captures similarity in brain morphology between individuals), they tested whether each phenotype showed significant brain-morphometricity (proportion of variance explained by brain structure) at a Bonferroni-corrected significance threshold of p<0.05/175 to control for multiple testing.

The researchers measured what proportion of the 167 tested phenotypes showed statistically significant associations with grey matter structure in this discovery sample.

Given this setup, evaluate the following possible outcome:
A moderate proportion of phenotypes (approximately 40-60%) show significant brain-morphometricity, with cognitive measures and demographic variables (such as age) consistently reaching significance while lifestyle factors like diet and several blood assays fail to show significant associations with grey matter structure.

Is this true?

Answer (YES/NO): NO